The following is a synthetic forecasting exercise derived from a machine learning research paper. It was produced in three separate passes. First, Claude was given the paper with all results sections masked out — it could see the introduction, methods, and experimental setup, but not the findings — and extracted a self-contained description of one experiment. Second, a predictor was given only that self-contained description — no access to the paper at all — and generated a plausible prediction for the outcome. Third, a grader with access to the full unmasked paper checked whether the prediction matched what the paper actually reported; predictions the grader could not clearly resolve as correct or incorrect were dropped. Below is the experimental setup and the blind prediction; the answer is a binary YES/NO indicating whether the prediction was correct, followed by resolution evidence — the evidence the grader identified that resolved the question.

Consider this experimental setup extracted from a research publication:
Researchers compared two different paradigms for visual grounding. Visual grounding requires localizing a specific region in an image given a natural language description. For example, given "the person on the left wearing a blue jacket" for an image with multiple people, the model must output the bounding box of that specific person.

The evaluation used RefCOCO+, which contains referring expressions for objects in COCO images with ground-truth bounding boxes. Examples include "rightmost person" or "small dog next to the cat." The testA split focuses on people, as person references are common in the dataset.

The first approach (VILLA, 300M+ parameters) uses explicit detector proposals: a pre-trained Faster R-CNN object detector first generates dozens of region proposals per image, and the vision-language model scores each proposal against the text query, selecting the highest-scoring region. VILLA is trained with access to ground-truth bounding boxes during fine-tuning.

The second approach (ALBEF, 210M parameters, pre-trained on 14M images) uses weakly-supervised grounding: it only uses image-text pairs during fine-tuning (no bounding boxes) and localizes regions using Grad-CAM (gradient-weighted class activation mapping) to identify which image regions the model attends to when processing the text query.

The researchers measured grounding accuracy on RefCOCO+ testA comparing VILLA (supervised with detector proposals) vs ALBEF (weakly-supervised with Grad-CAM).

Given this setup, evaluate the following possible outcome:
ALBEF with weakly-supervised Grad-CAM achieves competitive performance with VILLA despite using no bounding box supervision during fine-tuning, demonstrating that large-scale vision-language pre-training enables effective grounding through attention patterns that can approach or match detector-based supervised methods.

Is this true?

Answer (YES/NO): NO